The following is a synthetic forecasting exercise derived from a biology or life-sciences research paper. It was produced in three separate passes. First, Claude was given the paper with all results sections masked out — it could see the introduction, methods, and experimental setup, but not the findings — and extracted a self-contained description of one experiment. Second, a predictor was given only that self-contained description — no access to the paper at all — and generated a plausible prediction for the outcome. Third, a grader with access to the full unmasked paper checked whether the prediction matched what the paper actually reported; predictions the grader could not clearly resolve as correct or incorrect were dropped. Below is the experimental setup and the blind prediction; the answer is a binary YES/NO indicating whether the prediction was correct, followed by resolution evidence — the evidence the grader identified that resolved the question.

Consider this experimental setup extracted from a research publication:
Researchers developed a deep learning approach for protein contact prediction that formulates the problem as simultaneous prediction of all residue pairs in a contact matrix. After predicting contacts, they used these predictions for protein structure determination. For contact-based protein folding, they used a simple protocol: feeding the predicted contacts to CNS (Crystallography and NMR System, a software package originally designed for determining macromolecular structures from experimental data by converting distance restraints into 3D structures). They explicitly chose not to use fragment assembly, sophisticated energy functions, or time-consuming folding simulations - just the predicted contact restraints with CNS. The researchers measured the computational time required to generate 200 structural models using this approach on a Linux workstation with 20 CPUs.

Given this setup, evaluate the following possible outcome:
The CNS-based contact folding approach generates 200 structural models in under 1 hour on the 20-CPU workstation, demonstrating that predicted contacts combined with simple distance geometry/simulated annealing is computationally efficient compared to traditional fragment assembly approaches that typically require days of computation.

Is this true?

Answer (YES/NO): NO